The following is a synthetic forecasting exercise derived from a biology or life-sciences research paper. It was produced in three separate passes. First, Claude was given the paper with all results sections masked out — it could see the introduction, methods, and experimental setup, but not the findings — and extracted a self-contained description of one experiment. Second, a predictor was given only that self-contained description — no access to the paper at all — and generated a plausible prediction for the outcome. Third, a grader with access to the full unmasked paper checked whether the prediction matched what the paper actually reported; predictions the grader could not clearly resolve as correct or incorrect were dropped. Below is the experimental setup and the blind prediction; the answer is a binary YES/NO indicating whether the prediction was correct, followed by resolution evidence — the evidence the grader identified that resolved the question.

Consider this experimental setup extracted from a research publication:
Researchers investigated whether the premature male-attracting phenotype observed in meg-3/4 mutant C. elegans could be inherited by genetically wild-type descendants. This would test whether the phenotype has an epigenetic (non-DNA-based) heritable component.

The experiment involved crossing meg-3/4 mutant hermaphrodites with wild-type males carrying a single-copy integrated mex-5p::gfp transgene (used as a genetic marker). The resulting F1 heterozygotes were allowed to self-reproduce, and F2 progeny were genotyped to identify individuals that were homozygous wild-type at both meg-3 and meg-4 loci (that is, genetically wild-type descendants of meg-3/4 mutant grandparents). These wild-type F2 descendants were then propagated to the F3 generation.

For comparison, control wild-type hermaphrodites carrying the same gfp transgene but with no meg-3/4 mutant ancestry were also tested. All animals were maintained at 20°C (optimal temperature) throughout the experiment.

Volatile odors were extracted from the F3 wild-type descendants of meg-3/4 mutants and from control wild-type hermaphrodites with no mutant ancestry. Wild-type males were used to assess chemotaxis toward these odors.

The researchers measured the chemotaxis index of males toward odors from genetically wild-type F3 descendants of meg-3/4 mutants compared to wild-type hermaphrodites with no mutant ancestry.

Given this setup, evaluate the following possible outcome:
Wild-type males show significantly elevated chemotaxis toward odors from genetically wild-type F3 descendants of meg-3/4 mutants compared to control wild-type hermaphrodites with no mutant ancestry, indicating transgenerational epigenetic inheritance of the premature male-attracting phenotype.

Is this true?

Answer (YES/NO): YES